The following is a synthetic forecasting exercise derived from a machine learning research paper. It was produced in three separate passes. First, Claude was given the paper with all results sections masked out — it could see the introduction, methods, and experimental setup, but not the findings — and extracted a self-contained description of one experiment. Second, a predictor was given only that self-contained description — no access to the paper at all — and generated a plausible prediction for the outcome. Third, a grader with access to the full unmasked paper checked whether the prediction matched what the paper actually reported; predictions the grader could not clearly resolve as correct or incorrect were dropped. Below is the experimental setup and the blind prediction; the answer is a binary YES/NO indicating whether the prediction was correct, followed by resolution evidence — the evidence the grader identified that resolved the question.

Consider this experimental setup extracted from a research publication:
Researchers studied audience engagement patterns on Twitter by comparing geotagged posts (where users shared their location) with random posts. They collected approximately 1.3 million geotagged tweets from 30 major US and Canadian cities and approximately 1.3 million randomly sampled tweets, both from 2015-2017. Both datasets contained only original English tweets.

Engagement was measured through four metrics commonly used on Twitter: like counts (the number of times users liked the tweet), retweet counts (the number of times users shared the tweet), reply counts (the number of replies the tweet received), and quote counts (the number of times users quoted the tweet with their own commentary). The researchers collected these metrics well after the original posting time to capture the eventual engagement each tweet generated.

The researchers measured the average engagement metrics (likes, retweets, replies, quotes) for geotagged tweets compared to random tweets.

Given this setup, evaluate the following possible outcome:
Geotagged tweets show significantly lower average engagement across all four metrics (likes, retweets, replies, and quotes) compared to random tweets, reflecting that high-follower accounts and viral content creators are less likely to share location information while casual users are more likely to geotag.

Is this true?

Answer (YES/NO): NO